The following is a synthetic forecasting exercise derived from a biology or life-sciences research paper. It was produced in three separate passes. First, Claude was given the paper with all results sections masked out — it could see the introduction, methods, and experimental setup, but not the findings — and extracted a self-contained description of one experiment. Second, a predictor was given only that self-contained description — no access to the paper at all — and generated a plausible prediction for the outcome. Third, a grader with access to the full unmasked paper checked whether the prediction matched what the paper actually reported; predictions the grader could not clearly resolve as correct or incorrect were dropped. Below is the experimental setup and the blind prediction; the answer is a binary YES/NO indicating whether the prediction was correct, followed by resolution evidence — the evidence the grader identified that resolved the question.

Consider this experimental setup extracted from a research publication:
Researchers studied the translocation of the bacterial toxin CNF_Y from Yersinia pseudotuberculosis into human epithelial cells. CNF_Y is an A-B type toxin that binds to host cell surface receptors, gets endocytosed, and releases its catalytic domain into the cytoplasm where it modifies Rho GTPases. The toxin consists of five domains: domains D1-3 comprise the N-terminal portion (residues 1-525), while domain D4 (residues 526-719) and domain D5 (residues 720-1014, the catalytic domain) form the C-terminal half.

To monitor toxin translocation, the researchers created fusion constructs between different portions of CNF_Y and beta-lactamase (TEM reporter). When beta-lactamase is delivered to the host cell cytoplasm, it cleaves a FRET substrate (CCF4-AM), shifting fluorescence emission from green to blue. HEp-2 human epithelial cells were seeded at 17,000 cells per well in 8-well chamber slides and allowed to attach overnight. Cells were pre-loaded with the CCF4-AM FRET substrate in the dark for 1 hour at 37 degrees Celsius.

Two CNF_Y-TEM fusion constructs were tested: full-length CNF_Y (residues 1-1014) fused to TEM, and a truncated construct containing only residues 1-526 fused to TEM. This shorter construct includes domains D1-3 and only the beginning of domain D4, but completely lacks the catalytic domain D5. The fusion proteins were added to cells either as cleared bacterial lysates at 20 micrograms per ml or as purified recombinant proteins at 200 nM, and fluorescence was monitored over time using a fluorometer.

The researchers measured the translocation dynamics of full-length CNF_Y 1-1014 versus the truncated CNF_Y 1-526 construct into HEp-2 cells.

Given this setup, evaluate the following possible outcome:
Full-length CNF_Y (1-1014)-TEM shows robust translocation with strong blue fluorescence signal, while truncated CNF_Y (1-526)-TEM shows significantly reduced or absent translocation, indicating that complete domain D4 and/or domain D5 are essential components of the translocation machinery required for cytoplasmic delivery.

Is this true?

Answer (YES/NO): NO